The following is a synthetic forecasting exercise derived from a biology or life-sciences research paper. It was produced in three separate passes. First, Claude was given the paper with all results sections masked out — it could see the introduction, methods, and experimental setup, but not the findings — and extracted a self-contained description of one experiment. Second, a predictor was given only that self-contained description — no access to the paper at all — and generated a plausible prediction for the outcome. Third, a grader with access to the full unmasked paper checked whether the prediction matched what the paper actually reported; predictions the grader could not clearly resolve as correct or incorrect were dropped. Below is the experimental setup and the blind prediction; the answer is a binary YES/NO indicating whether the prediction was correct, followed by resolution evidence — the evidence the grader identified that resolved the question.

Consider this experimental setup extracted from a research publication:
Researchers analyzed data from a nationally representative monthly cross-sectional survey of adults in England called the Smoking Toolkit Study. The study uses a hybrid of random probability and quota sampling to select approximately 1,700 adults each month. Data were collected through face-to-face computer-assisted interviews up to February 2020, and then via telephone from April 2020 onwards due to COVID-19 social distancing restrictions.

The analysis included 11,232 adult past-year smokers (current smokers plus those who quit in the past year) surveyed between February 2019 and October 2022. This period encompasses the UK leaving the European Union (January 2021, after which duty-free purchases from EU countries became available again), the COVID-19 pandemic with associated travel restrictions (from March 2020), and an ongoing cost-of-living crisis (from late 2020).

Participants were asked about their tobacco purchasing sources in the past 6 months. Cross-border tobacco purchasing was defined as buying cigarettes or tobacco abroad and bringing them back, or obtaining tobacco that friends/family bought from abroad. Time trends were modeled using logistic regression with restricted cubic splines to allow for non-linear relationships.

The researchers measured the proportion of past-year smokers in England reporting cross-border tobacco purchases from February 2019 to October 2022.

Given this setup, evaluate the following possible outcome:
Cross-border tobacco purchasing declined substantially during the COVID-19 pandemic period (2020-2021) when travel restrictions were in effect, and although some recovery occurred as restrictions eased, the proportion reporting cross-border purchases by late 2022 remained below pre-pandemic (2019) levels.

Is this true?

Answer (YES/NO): NO